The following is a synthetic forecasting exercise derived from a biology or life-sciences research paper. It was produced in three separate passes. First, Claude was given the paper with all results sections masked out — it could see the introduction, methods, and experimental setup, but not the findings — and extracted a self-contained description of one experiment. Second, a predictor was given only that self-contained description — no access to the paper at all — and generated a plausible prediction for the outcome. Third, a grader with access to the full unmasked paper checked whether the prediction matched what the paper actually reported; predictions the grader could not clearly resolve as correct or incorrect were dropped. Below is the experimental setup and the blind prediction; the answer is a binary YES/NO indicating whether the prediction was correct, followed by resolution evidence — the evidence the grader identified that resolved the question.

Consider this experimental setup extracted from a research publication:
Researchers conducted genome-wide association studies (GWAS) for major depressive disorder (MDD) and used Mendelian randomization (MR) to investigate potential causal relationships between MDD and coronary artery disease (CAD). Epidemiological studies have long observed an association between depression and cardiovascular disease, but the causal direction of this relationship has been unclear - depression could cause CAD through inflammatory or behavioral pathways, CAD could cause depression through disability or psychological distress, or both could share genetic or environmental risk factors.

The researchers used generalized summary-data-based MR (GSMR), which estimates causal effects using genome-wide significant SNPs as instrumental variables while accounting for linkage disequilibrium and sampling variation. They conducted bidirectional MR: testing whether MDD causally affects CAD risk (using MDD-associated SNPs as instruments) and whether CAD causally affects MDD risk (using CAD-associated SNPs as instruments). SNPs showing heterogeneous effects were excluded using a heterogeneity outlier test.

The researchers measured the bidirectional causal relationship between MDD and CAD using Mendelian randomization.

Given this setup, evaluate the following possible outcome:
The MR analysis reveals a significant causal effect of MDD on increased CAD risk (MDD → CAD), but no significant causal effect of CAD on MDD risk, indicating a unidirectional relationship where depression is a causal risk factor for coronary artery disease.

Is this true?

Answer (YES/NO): NO